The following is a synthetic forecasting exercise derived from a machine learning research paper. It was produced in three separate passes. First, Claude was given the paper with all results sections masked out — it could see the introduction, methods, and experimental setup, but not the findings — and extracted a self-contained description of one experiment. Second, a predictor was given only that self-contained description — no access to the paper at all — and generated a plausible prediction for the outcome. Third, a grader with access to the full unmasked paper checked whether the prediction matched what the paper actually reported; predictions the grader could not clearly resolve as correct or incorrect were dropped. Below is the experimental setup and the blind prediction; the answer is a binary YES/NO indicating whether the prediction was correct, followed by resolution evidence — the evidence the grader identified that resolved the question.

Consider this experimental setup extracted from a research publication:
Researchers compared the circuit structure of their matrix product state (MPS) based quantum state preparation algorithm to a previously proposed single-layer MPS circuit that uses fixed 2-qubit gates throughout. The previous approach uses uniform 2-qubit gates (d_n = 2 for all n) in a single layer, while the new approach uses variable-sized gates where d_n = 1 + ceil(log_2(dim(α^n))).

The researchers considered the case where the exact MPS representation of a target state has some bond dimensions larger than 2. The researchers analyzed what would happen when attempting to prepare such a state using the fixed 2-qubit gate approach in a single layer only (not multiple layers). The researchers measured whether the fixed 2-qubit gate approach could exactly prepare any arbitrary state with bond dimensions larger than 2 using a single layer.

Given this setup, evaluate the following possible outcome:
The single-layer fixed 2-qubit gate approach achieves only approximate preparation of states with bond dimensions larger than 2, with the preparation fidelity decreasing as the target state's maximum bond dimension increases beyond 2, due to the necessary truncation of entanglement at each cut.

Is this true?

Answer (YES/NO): NO